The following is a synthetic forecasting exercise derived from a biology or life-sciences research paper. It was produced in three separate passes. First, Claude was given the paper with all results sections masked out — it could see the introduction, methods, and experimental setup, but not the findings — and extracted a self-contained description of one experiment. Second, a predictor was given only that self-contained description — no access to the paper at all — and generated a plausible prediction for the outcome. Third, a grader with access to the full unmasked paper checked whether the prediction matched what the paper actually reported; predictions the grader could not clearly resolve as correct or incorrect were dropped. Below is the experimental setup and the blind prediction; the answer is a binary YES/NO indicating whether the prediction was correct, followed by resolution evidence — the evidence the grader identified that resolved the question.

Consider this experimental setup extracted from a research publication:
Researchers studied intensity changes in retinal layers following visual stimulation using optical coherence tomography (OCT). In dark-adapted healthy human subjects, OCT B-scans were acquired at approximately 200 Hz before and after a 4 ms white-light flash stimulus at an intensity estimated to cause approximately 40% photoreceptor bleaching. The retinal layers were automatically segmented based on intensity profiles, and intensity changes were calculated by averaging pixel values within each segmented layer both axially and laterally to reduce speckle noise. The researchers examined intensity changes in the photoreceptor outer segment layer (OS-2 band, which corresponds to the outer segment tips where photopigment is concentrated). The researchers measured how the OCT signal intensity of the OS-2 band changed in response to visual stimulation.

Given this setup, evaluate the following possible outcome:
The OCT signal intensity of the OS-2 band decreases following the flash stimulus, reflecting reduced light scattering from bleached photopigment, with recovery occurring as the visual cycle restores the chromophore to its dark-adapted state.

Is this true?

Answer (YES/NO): NO